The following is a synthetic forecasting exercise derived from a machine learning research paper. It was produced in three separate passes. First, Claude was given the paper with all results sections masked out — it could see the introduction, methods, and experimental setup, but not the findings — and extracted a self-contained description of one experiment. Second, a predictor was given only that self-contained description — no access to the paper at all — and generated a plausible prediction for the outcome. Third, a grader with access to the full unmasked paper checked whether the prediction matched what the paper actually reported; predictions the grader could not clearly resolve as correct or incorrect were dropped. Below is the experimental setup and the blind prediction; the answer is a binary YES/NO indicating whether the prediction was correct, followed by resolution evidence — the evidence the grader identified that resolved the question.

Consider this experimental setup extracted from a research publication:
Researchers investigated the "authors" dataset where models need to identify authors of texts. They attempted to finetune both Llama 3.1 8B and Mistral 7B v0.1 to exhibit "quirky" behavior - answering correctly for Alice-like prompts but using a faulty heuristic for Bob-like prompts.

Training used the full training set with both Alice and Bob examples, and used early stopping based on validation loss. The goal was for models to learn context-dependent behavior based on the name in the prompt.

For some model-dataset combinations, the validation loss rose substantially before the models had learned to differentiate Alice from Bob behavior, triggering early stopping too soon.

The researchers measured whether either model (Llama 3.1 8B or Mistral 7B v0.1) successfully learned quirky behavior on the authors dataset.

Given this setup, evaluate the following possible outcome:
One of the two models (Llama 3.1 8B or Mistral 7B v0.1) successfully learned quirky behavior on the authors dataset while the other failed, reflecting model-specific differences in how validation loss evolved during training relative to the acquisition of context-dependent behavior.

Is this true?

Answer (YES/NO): NO